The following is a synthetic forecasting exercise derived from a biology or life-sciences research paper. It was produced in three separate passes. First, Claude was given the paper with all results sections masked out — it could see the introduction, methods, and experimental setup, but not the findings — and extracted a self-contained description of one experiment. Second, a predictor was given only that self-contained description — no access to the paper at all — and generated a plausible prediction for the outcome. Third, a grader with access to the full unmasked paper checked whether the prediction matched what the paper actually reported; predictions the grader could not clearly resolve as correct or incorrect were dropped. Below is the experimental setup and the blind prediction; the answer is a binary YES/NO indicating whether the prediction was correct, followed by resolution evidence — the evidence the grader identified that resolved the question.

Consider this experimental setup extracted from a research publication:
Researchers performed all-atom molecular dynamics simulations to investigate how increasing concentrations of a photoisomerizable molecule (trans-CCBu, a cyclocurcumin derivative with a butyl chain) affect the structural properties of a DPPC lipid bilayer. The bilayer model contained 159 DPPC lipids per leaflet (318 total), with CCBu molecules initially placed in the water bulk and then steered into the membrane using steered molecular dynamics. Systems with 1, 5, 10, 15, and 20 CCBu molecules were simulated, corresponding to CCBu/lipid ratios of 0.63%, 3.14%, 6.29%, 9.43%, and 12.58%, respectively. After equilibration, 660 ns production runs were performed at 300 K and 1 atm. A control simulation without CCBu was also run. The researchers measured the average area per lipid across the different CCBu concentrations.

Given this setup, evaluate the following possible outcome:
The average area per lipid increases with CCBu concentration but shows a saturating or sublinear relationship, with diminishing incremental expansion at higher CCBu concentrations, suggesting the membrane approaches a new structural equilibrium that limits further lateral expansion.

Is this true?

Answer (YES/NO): NO